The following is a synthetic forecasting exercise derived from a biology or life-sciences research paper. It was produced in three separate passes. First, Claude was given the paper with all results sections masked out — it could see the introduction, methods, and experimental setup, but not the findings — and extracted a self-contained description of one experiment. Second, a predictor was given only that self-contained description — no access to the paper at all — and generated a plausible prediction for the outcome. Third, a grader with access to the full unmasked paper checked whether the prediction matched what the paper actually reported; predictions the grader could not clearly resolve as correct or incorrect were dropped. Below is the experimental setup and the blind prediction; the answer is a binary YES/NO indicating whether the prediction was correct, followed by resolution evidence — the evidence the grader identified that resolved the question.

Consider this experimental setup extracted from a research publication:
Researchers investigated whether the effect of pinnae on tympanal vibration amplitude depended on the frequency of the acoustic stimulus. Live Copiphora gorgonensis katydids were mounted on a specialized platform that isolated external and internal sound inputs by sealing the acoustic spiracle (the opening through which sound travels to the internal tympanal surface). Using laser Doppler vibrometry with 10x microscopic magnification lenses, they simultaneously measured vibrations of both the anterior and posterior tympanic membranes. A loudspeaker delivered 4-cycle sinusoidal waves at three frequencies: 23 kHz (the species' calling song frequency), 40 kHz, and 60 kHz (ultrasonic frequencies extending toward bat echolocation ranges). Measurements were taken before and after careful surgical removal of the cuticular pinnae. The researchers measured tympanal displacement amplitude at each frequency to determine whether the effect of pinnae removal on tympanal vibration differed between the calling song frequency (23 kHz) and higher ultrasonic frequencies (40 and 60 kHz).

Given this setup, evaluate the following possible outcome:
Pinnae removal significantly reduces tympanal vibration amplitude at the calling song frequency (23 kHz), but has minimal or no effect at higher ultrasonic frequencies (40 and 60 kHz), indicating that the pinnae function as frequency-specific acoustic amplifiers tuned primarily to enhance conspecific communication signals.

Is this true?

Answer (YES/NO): NO